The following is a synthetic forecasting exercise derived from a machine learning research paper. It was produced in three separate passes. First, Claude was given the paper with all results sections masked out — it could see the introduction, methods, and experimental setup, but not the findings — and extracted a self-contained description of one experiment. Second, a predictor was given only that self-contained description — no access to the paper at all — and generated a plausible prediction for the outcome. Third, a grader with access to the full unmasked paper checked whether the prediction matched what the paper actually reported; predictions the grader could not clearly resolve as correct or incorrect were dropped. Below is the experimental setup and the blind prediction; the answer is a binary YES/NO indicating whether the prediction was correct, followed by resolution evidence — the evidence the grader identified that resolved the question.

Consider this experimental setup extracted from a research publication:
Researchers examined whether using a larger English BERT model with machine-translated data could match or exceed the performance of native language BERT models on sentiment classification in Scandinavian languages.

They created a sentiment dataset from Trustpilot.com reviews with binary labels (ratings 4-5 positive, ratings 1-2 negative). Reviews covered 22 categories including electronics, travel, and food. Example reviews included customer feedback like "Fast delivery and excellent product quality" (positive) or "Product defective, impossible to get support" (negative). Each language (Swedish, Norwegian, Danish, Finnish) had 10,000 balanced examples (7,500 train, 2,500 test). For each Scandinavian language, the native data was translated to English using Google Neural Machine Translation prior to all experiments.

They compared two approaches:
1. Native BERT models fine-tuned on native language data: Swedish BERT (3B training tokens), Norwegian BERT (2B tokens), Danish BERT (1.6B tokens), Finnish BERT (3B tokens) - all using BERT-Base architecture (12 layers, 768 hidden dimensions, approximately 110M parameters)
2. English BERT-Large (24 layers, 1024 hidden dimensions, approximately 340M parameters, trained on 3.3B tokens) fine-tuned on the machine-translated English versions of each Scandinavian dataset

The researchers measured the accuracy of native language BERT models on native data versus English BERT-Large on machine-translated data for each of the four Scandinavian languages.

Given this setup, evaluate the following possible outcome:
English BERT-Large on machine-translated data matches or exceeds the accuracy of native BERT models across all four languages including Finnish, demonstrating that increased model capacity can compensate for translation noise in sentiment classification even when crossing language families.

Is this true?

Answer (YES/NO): NO